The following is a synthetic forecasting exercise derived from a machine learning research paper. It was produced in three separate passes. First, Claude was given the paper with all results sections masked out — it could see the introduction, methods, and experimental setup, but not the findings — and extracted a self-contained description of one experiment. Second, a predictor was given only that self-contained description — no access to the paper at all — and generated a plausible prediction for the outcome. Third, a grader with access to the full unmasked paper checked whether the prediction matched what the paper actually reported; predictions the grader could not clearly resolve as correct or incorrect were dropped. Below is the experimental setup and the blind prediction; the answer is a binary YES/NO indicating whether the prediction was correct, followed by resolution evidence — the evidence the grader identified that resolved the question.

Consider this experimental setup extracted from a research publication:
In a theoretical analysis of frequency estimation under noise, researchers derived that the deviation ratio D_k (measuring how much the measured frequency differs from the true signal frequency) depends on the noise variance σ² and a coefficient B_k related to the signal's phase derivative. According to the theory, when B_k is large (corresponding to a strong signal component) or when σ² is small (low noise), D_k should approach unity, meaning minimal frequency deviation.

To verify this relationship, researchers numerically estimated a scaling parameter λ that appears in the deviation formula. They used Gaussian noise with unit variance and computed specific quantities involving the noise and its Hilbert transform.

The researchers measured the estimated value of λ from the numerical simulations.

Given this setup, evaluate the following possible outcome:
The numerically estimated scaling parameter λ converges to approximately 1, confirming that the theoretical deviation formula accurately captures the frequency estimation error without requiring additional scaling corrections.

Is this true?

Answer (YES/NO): NO